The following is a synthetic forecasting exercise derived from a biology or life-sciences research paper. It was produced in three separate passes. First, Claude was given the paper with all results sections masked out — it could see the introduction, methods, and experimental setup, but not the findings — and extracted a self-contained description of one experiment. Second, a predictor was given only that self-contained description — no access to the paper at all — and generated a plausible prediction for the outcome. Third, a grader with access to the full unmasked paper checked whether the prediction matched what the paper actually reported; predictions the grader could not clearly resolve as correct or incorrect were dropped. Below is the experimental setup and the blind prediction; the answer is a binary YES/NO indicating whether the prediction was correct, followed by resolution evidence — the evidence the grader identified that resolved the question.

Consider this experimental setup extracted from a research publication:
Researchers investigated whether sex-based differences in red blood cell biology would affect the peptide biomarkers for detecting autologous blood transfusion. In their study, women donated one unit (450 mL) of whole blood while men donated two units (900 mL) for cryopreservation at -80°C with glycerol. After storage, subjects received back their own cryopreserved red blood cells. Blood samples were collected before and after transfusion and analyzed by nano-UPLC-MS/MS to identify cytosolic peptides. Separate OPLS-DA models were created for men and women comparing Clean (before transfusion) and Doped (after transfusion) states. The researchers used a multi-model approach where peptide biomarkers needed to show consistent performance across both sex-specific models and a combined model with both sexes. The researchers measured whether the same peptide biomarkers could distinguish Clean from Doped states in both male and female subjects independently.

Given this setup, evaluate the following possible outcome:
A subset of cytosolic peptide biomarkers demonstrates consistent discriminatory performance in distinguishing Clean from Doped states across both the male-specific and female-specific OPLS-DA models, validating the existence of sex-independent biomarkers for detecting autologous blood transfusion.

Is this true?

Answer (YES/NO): YES